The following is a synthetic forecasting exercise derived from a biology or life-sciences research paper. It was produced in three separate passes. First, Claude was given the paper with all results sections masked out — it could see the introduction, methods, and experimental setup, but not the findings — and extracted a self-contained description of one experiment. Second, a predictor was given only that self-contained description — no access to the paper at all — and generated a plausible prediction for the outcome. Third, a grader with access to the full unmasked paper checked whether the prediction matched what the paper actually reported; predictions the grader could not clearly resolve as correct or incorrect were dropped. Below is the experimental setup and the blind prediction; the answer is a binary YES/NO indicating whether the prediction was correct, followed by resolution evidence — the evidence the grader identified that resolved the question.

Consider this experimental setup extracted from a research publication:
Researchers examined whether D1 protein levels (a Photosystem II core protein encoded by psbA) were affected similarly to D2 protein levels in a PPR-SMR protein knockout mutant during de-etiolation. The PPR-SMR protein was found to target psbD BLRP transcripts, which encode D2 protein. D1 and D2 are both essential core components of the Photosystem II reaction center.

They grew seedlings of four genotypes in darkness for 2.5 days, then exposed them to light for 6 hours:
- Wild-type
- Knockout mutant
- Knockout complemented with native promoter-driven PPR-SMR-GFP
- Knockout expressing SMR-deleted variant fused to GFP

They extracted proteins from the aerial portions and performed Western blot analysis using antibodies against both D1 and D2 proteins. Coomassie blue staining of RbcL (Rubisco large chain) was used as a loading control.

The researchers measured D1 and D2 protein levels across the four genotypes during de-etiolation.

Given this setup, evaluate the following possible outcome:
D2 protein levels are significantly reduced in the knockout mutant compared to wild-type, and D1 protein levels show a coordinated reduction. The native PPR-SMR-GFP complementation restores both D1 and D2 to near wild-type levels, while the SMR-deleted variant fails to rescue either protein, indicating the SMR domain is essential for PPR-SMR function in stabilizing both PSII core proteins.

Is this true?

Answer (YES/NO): NO